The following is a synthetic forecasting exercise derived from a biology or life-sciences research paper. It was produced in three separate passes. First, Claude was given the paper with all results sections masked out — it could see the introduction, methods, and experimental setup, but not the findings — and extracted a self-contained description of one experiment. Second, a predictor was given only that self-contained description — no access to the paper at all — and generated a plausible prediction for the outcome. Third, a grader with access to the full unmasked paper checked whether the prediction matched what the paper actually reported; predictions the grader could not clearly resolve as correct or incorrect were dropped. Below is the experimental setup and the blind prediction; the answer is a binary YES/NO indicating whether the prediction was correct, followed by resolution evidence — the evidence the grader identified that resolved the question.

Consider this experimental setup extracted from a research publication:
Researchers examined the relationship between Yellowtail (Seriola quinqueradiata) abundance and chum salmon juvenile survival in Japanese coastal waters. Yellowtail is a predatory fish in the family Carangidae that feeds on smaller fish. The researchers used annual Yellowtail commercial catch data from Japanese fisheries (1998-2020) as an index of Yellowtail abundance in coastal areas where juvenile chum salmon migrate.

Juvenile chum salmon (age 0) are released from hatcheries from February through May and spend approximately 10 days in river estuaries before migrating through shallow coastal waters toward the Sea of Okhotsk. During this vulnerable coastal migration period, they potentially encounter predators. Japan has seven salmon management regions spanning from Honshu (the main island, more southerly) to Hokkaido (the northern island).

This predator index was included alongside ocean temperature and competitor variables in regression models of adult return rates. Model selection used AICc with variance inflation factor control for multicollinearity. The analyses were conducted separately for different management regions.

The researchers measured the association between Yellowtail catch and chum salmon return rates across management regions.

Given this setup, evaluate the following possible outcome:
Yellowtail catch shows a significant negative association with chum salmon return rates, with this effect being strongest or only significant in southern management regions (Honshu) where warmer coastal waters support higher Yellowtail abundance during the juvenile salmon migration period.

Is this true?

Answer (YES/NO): NO